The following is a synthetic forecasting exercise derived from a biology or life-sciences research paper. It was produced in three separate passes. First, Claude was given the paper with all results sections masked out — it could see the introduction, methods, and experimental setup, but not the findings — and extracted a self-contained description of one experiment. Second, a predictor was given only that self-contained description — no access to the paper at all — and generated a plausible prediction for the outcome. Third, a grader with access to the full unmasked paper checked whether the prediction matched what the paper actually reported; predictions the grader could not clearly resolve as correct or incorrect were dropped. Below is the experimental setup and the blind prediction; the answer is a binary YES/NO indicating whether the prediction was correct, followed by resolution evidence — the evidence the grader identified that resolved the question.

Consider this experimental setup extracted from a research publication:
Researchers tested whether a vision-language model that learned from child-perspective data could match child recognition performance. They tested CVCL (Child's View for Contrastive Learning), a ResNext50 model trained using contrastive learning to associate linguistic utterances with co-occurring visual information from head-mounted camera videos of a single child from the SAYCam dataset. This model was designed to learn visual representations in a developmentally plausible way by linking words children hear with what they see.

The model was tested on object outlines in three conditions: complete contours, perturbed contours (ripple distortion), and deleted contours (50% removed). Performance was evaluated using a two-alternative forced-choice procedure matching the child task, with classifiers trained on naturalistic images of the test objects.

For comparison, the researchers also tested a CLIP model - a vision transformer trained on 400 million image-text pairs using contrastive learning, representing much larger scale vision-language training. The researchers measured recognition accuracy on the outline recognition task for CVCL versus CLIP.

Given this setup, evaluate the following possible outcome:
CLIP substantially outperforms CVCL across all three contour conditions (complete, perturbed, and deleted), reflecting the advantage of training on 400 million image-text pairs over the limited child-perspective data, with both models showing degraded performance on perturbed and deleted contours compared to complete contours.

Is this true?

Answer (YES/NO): YES